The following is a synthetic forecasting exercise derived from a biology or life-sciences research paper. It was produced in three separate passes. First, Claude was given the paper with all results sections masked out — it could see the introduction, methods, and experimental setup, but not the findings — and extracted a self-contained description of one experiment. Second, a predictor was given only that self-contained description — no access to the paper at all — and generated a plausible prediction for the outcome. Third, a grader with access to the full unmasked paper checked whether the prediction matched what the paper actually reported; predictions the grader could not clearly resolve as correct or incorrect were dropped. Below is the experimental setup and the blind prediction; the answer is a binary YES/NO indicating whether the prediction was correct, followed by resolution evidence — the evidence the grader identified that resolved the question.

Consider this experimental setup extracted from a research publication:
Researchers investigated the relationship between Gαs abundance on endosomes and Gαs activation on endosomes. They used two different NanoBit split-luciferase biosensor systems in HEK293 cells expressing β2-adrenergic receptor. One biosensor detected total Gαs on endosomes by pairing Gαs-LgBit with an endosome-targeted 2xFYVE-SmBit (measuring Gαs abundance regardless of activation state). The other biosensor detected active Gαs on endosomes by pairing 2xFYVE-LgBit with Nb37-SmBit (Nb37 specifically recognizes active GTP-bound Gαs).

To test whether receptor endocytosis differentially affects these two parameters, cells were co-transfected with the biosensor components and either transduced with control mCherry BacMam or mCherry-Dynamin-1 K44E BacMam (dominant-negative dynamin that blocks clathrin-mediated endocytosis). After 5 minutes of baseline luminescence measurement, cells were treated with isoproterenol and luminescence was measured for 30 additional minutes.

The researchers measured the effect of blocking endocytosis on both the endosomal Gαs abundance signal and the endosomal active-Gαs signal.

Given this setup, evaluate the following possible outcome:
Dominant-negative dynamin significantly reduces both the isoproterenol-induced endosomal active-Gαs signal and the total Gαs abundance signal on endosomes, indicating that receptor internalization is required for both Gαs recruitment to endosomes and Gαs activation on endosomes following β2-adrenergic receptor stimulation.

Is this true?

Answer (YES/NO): NO